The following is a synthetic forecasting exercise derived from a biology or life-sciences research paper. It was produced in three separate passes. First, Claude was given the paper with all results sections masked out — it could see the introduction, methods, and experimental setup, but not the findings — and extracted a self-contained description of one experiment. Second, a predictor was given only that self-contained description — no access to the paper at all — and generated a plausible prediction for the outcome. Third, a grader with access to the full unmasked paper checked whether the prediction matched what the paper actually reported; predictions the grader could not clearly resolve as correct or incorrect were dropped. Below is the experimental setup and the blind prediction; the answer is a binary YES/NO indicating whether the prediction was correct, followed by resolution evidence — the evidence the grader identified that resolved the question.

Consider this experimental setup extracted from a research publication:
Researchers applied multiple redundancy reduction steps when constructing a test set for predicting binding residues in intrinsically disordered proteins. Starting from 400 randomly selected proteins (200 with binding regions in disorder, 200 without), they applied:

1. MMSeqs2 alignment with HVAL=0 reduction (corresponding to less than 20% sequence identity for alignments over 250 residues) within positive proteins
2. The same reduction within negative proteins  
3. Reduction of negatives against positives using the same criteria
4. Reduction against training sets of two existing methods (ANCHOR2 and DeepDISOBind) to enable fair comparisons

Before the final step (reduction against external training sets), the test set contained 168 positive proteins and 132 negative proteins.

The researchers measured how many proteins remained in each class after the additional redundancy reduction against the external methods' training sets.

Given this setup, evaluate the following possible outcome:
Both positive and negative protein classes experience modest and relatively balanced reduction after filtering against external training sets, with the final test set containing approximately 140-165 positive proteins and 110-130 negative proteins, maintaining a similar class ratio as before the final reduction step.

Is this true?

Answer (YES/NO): NO